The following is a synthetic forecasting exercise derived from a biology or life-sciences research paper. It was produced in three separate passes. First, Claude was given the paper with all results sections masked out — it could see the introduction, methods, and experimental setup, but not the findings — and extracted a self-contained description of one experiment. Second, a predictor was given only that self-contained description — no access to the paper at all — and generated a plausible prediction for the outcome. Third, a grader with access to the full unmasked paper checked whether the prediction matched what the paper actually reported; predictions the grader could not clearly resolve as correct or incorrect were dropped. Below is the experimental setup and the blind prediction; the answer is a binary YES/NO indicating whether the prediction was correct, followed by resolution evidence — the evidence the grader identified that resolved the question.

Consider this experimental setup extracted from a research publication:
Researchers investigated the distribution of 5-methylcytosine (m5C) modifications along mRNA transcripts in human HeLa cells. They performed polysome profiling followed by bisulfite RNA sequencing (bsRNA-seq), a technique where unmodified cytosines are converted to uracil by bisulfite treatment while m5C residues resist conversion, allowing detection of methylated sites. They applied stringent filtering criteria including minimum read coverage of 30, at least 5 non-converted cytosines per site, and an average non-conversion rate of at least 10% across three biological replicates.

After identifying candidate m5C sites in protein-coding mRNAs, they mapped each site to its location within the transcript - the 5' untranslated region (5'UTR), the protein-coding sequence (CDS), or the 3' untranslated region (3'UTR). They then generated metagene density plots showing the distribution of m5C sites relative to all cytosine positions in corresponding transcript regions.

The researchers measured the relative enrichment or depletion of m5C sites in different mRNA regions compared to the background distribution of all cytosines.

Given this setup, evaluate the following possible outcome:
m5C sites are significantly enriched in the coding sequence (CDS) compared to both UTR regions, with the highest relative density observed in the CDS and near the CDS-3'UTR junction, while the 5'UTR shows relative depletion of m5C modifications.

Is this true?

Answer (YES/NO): NO